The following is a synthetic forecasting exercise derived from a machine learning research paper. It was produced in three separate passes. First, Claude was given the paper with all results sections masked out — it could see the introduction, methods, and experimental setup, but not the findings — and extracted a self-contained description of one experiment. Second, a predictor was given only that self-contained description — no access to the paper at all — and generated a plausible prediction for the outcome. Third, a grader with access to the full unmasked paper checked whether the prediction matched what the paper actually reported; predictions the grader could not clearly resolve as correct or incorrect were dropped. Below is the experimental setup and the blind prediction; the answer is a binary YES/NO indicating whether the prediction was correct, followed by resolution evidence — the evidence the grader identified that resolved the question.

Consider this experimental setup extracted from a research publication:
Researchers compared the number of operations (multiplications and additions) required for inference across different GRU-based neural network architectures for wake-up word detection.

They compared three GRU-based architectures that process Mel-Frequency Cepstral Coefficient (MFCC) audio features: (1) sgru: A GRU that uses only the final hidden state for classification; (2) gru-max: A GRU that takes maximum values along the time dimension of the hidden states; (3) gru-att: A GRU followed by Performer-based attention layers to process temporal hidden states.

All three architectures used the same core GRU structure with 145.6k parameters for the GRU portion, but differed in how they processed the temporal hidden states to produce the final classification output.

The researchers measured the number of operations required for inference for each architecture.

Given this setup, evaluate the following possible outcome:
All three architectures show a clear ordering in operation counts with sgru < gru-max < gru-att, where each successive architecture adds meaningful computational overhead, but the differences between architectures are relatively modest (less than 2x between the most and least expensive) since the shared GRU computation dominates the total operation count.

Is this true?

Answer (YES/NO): NO